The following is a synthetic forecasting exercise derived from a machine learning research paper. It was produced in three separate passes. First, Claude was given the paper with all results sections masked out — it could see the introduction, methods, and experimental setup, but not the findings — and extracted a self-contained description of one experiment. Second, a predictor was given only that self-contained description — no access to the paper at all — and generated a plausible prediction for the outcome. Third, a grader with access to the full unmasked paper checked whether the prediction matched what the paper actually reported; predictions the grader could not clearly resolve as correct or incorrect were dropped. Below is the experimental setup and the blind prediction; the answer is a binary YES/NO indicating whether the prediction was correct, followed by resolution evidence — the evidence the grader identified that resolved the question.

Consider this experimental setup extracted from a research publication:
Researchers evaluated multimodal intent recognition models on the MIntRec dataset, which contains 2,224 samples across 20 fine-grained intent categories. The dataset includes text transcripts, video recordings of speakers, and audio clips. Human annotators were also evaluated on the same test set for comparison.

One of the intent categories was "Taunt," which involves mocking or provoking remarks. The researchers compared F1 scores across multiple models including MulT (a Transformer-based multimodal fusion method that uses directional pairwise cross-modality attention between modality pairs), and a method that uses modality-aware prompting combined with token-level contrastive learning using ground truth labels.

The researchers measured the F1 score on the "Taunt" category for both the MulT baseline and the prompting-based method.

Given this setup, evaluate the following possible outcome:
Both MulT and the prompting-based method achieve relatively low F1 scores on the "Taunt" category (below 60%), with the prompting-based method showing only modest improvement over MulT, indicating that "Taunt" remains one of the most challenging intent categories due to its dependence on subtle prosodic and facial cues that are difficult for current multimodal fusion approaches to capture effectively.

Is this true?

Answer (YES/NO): NO